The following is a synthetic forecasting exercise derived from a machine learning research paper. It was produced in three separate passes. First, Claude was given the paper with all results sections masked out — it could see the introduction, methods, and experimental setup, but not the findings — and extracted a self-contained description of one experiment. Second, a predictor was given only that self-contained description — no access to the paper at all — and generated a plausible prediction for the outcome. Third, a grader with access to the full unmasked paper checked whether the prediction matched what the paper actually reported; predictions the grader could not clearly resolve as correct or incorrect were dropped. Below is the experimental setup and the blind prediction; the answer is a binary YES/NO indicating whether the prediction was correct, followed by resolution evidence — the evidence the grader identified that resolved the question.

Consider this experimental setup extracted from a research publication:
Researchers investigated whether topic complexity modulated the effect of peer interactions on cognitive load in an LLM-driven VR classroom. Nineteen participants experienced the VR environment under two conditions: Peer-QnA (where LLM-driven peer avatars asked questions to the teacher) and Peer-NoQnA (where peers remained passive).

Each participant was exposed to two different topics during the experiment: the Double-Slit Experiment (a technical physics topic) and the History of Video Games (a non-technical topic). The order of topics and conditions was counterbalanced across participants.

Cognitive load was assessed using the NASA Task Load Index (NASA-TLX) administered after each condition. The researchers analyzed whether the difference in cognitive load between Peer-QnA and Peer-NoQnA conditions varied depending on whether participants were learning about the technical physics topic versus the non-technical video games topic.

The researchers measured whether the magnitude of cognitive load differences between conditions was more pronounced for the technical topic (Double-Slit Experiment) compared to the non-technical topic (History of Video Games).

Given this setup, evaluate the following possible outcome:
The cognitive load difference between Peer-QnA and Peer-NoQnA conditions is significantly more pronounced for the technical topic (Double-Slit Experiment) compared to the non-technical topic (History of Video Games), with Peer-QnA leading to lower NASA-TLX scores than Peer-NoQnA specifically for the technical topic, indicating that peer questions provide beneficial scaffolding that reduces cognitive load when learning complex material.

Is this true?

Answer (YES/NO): NO